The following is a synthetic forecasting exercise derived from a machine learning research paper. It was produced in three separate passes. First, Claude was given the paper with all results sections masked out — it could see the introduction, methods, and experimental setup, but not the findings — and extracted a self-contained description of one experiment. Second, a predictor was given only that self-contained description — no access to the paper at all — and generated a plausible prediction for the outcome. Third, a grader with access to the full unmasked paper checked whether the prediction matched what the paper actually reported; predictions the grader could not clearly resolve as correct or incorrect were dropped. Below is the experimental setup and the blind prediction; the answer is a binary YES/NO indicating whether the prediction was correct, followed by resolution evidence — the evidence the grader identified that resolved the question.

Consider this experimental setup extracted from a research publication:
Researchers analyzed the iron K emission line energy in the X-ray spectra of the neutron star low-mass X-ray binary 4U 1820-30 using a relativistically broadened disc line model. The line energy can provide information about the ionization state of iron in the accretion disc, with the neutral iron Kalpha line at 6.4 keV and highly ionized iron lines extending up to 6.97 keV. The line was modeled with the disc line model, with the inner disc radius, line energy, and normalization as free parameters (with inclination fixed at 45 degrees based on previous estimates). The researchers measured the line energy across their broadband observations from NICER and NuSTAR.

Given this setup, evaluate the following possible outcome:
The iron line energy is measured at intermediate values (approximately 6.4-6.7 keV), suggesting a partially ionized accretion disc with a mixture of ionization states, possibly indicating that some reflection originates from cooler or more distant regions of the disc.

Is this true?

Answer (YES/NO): YES